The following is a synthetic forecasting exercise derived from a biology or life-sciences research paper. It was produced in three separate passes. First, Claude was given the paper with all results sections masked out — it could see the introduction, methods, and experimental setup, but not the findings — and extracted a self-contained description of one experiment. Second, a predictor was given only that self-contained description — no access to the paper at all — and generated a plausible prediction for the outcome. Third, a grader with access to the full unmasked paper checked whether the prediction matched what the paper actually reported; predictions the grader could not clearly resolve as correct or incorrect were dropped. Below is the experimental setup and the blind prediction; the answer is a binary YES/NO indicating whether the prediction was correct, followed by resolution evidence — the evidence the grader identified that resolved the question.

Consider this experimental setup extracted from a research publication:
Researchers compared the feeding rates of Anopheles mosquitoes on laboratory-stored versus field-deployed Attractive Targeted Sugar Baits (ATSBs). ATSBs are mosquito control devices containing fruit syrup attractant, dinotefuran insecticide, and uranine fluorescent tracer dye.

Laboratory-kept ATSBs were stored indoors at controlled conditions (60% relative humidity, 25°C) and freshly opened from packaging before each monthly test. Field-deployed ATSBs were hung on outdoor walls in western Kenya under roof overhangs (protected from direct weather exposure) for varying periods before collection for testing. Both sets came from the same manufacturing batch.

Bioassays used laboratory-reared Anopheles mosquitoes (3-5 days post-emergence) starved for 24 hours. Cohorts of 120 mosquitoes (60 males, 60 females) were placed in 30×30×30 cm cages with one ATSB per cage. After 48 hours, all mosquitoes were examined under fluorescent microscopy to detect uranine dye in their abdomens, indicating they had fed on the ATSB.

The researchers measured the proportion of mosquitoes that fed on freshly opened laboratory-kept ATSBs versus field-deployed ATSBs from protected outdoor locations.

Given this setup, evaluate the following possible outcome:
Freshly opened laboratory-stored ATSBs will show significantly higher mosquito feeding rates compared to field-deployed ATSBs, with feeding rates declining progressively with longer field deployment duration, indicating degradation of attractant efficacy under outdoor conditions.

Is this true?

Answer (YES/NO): YES